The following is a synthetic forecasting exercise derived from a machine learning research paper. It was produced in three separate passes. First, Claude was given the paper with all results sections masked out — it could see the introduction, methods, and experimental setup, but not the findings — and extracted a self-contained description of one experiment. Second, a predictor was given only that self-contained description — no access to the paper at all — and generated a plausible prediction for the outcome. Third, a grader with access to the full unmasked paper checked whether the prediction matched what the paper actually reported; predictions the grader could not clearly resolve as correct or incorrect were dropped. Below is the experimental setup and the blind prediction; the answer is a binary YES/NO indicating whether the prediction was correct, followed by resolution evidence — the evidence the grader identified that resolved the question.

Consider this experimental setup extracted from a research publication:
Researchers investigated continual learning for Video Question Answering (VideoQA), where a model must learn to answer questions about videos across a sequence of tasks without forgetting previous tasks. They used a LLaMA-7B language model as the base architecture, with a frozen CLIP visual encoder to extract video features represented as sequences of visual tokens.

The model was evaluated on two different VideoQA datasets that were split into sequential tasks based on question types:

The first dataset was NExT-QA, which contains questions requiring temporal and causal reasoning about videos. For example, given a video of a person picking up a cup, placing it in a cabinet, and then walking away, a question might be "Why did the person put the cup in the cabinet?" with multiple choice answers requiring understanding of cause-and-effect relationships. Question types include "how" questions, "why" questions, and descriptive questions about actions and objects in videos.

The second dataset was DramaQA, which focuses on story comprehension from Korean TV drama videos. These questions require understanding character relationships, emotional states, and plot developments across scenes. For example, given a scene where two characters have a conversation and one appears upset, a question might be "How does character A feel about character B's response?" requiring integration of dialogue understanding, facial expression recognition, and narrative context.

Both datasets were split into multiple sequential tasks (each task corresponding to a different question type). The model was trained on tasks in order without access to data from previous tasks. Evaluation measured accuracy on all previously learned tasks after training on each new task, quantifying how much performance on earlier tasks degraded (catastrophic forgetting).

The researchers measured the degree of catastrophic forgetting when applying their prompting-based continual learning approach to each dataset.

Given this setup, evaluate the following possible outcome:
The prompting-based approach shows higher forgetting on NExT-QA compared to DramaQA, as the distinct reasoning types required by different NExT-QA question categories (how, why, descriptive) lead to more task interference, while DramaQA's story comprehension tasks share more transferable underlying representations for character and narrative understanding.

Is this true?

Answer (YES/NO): NO